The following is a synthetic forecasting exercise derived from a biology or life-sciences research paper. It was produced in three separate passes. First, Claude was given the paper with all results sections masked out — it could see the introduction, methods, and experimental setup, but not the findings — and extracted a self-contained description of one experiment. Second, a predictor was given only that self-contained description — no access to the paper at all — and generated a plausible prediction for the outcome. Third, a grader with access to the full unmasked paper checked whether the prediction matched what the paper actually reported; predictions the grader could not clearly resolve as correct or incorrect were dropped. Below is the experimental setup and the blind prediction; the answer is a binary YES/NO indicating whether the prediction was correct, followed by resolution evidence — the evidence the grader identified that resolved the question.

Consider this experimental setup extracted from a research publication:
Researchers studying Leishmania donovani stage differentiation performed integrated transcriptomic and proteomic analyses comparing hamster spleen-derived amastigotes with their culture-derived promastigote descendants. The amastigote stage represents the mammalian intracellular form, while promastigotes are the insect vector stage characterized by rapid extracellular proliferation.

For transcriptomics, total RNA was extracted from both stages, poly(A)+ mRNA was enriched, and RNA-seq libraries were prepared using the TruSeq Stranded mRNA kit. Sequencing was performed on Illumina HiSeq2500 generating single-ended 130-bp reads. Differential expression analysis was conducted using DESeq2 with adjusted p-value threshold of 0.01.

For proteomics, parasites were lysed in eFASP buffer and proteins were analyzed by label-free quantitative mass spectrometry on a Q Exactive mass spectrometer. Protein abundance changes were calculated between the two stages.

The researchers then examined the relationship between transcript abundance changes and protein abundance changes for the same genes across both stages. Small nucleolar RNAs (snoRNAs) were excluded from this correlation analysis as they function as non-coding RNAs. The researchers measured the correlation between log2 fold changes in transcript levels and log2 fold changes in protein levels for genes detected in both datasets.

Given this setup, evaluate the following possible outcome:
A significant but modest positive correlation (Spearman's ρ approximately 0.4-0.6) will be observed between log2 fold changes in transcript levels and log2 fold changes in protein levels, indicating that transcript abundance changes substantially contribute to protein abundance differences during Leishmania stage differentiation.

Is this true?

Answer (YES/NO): NO